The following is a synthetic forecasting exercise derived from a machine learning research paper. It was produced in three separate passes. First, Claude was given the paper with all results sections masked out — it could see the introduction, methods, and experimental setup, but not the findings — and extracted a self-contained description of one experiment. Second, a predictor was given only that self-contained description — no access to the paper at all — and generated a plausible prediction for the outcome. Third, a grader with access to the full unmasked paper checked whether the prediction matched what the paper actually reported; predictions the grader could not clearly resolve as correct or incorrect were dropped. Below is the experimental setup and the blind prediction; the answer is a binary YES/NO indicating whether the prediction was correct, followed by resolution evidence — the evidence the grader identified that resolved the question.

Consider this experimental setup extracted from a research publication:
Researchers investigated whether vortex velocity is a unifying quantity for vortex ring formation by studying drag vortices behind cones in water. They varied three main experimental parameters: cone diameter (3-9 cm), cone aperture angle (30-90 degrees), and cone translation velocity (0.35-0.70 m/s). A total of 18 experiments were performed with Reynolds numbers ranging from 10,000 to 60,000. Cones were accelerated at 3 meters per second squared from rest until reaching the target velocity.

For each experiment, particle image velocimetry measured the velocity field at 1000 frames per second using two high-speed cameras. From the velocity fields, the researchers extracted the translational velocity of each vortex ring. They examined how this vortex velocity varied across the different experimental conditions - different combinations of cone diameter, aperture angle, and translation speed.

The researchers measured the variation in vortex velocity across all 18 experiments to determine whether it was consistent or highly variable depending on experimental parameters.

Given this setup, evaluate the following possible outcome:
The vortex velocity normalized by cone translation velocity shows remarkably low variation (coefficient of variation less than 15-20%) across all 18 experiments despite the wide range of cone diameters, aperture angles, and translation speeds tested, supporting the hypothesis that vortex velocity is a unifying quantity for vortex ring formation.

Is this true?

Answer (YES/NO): YES